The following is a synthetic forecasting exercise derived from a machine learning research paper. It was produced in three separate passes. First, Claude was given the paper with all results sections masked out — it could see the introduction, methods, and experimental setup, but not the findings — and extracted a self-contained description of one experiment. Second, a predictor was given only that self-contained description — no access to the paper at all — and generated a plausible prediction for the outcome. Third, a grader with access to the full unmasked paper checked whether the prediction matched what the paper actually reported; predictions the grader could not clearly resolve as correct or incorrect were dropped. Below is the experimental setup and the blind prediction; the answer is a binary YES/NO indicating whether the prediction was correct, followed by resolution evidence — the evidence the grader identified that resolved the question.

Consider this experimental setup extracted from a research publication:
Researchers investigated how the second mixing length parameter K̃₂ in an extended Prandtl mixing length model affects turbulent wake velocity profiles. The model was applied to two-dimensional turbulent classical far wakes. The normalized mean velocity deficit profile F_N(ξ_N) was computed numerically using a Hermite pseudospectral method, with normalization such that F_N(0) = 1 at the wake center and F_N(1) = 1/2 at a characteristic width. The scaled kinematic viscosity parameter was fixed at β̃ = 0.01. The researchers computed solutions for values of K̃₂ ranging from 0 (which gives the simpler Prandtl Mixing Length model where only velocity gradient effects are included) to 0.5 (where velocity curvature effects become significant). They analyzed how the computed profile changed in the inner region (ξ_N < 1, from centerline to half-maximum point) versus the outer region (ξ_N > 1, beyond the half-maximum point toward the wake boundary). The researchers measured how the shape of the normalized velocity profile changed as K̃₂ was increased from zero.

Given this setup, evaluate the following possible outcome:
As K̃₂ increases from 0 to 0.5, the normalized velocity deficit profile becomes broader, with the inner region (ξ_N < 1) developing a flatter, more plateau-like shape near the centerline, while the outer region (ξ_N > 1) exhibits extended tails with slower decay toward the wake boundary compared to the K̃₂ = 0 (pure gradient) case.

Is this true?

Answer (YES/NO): NO